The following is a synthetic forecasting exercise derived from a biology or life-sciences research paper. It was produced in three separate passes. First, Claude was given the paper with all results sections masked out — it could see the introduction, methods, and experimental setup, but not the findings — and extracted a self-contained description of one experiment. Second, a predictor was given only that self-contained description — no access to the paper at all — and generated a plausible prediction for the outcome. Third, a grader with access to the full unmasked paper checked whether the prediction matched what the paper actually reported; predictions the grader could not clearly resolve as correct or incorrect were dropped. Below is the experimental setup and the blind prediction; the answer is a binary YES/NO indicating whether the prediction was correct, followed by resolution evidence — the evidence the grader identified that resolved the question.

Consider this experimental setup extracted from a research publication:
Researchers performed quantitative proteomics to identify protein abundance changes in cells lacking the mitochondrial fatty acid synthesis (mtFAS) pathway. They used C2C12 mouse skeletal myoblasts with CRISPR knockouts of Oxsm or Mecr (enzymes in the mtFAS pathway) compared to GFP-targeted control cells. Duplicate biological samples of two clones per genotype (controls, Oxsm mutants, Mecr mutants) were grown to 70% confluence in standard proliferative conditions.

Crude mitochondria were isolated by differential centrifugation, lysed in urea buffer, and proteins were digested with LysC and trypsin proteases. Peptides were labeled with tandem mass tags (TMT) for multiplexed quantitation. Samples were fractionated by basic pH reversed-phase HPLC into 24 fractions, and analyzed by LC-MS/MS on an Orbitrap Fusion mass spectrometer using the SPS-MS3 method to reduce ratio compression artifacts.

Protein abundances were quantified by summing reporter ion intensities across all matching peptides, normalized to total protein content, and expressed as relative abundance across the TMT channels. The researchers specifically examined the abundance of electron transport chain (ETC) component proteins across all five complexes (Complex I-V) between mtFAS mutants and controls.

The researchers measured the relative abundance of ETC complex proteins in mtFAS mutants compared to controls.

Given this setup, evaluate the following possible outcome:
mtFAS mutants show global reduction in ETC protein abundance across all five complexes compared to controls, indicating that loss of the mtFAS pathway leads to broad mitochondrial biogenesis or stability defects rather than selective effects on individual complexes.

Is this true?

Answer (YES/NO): NO